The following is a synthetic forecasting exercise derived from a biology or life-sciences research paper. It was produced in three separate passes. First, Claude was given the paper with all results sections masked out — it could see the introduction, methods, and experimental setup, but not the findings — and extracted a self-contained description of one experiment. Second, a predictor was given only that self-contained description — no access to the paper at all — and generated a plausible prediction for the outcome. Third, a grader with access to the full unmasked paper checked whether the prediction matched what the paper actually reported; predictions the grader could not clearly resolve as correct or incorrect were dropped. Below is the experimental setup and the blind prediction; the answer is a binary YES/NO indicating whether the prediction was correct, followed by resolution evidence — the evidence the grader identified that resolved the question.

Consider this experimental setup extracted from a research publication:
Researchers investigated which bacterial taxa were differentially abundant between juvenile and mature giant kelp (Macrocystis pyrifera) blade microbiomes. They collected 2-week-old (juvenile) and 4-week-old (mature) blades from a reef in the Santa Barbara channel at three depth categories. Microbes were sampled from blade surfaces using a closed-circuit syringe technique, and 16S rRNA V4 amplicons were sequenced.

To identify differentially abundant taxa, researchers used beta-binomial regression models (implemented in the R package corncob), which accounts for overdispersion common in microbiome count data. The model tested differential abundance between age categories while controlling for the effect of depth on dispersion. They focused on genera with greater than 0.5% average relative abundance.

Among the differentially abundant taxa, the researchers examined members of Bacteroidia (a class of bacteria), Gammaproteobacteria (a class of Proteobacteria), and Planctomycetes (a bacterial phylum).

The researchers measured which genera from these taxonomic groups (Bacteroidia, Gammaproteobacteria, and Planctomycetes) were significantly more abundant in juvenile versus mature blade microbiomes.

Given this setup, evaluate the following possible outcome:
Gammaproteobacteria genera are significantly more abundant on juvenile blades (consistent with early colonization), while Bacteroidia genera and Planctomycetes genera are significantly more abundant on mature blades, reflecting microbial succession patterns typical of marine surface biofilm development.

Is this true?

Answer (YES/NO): NO